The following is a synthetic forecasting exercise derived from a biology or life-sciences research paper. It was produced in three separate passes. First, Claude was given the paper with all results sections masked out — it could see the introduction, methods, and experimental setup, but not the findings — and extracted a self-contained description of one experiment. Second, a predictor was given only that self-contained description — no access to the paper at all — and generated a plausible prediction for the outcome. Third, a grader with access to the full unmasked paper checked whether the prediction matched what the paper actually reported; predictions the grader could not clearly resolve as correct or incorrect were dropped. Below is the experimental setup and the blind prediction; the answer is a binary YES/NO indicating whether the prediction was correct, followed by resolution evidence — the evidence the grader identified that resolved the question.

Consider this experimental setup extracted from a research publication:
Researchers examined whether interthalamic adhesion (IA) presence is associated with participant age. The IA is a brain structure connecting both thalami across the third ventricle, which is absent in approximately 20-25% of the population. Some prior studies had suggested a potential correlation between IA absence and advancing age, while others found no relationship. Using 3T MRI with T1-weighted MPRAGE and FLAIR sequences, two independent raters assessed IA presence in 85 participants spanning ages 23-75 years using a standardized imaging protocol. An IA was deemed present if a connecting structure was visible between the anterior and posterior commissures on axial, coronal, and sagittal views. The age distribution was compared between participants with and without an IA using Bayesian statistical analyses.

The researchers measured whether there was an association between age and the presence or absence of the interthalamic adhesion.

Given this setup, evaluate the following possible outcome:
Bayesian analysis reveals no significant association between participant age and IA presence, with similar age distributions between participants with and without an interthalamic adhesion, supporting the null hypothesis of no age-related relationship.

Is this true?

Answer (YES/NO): YES